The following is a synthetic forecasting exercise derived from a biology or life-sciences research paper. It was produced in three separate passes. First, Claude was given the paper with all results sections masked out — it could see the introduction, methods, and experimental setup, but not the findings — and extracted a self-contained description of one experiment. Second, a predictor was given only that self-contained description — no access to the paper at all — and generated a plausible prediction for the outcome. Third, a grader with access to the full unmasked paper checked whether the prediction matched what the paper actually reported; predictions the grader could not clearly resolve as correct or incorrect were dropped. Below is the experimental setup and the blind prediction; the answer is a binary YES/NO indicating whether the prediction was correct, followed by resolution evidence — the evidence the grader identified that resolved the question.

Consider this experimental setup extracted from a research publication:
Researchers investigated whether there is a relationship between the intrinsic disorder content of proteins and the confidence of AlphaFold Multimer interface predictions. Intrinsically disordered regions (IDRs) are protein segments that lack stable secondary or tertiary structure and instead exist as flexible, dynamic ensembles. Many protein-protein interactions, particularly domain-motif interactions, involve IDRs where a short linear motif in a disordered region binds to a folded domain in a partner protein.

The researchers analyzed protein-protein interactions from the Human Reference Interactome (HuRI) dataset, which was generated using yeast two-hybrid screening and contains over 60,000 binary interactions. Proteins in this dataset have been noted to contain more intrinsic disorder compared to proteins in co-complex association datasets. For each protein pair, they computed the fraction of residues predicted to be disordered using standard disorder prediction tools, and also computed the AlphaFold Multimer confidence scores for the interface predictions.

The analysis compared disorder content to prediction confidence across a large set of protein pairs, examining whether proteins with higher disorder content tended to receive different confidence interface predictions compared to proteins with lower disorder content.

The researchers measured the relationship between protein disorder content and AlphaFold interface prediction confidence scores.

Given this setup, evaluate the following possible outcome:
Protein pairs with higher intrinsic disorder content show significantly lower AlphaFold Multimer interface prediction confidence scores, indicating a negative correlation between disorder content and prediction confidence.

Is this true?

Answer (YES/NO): YES